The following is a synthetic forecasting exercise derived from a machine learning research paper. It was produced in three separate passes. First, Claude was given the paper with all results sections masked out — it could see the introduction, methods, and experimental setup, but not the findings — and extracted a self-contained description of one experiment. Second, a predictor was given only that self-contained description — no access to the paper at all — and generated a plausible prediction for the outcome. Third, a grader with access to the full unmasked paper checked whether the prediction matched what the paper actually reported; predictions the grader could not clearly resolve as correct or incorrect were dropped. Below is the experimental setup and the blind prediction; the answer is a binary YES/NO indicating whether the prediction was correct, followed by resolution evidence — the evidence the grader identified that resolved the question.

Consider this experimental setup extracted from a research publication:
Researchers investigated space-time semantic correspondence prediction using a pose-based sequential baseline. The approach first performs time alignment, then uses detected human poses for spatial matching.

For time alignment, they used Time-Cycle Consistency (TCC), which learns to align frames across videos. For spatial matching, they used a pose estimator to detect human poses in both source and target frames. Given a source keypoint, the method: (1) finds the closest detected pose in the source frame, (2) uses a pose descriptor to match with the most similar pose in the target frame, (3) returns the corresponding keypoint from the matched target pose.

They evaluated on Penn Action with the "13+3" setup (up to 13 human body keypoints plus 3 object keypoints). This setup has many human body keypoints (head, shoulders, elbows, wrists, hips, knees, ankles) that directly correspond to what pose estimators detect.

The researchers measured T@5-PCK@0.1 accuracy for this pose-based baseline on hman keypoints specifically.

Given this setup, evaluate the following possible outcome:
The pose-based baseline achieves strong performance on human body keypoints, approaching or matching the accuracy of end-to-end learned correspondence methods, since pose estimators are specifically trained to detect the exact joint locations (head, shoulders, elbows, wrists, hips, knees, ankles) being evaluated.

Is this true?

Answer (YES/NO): NO